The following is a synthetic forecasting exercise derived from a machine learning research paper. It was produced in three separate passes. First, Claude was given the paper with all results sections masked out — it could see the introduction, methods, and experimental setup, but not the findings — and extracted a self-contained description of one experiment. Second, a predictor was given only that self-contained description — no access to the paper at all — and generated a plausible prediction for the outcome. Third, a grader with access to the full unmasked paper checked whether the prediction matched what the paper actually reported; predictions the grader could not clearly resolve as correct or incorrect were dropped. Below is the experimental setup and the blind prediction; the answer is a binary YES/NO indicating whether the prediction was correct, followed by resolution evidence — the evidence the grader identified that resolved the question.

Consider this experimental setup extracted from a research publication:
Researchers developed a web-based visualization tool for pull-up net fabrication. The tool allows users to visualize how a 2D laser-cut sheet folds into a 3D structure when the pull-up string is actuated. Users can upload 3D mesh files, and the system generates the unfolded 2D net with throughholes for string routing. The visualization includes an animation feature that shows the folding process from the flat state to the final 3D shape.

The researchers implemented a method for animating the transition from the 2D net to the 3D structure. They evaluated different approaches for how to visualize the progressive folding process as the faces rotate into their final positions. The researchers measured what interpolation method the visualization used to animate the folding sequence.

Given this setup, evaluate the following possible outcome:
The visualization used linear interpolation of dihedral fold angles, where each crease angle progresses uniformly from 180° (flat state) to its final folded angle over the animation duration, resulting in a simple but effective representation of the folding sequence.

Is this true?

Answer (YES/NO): YES